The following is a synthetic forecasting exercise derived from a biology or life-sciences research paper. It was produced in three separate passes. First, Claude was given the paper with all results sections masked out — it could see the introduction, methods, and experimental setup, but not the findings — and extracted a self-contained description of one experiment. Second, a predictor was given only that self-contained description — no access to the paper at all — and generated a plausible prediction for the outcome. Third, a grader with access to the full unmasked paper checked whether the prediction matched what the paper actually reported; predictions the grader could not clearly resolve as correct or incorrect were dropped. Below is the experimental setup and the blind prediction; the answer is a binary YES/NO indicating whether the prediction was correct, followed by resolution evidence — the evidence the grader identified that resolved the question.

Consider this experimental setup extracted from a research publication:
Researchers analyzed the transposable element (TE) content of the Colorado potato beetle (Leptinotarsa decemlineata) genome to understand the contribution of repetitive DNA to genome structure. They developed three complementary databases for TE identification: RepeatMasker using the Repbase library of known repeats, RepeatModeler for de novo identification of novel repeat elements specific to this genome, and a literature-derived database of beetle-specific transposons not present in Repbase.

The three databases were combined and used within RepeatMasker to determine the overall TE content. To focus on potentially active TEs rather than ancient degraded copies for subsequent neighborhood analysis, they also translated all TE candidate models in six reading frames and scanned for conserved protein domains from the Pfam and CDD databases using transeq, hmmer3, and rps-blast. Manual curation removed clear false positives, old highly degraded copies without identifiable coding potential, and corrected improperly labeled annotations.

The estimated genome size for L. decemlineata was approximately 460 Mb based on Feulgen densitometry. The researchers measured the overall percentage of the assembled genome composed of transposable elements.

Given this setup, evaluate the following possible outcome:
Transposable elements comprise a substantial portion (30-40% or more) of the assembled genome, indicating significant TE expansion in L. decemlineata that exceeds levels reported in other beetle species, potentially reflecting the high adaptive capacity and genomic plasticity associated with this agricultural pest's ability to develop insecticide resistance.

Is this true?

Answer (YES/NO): NO